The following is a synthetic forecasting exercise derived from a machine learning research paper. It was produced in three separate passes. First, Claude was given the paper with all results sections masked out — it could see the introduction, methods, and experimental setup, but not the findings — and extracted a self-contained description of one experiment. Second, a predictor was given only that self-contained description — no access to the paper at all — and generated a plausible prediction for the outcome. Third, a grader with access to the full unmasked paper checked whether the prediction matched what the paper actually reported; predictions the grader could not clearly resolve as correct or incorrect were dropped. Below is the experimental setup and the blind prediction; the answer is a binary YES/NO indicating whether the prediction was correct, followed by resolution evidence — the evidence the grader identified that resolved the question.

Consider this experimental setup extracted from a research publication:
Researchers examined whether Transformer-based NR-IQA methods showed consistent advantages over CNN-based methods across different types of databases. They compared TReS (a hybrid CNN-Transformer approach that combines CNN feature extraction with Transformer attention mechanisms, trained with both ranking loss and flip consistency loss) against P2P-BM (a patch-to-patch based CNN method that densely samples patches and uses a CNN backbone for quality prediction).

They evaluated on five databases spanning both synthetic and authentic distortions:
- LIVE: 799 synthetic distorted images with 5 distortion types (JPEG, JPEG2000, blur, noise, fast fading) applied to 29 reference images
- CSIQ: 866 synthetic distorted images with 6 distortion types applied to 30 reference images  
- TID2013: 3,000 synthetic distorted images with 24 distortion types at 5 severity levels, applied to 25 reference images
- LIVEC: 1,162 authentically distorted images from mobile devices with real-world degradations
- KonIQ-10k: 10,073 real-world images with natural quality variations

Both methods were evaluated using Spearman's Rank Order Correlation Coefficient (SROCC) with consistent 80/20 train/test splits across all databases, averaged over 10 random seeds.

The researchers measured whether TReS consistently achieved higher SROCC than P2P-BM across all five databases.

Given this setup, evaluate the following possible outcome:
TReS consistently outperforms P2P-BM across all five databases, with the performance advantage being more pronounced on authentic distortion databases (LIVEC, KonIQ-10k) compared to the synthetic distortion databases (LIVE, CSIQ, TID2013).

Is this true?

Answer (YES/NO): NO